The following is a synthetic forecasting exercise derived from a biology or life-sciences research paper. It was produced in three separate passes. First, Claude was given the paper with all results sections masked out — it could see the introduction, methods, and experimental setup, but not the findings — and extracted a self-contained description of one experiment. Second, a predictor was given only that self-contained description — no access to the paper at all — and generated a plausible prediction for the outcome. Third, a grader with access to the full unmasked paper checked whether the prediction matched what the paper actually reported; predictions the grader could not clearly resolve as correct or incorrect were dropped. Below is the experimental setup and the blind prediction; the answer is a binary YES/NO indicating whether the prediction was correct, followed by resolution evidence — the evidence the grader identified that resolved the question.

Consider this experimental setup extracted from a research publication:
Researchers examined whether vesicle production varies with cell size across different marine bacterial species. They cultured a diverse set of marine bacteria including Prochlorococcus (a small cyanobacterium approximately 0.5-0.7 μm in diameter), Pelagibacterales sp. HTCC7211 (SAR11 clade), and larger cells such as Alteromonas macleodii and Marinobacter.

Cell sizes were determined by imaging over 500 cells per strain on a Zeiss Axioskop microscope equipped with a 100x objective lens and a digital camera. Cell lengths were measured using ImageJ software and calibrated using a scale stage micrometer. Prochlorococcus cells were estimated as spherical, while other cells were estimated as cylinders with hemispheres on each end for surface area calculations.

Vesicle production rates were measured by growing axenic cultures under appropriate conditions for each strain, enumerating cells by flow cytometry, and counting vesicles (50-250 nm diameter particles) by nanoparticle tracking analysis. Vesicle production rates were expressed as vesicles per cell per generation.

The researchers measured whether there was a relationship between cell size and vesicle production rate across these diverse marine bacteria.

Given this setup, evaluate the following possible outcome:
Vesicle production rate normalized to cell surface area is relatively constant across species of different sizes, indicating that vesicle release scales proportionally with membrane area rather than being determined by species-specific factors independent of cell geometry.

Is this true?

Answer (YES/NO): NO